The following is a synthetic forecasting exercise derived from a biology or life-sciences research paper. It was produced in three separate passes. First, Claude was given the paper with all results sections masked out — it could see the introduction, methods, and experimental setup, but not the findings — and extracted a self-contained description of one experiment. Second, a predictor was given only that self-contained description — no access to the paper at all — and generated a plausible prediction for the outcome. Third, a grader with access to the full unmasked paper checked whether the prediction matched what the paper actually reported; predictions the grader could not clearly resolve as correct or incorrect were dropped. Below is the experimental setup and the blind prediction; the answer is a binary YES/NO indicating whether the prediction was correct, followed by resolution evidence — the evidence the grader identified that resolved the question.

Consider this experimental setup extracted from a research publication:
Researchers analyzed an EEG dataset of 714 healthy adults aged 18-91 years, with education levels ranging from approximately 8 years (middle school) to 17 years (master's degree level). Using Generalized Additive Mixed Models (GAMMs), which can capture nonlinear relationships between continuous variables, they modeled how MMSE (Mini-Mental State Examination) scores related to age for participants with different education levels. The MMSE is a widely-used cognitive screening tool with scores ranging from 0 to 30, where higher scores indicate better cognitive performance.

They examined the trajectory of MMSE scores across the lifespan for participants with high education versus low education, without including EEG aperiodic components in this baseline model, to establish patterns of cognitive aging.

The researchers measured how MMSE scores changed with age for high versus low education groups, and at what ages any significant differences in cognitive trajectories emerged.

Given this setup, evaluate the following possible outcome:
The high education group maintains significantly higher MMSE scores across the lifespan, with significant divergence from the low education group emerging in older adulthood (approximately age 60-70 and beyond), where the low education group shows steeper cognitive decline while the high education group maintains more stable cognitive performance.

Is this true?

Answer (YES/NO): NO